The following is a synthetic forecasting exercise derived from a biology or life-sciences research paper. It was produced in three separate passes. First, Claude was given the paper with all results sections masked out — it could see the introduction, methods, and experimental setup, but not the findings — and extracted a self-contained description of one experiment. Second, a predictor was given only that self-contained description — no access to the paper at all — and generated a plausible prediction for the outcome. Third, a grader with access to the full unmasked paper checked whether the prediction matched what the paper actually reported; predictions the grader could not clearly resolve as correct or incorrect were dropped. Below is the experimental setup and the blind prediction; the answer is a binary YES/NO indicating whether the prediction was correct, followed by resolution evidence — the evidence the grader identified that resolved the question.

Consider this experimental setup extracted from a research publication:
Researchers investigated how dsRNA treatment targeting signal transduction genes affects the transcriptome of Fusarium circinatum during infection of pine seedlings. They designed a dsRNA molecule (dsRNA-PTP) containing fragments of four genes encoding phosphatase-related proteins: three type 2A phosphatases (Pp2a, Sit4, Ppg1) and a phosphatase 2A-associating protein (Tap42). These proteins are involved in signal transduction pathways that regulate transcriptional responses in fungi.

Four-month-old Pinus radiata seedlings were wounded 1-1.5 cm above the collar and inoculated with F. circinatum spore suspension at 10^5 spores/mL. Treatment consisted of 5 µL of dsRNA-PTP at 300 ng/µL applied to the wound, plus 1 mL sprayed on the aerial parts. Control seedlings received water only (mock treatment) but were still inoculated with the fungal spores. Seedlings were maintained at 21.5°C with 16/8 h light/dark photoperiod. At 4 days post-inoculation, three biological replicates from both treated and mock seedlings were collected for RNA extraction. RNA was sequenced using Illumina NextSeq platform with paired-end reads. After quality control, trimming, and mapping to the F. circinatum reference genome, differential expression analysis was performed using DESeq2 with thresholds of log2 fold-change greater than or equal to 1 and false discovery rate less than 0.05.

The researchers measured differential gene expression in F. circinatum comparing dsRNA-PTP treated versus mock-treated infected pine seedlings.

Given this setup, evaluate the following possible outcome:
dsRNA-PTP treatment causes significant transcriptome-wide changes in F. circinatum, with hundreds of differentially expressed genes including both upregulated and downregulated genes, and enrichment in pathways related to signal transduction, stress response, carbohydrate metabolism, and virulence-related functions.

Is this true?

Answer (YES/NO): NO